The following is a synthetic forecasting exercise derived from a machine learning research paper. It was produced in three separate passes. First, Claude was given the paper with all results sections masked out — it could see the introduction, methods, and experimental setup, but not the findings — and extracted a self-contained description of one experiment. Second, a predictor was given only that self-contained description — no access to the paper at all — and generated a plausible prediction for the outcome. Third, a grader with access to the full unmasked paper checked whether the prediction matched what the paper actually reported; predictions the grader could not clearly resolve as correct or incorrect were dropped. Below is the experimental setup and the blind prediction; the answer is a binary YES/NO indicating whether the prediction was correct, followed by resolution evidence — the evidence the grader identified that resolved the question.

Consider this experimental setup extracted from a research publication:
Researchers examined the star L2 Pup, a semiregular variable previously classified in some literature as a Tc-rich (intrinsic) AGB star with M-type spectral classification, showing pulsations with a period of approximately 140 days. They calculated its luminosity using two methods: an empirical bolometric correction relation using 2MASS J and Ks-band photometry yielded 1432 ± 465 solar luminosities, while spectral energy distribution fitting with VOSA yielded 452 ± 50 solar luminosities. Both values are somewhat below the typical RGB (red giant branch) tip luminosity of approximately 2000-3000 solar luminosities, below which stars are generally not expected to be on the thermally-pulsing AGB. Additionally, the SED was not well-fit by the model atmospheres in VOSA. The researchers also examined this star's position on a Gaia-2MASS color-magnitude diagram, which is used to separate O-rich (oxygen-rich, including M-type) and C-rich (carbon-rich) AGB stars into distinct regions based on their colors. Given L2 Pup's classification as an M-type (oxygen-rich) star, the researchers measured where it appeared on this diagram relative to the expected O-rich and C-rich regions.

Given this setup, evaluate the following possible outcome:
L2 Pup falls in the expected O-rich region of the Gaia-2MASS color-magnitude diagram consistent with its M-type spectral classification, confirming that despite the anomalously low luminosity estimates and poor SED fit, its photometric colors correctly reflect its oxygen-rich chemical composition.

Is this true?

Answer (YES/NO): NO